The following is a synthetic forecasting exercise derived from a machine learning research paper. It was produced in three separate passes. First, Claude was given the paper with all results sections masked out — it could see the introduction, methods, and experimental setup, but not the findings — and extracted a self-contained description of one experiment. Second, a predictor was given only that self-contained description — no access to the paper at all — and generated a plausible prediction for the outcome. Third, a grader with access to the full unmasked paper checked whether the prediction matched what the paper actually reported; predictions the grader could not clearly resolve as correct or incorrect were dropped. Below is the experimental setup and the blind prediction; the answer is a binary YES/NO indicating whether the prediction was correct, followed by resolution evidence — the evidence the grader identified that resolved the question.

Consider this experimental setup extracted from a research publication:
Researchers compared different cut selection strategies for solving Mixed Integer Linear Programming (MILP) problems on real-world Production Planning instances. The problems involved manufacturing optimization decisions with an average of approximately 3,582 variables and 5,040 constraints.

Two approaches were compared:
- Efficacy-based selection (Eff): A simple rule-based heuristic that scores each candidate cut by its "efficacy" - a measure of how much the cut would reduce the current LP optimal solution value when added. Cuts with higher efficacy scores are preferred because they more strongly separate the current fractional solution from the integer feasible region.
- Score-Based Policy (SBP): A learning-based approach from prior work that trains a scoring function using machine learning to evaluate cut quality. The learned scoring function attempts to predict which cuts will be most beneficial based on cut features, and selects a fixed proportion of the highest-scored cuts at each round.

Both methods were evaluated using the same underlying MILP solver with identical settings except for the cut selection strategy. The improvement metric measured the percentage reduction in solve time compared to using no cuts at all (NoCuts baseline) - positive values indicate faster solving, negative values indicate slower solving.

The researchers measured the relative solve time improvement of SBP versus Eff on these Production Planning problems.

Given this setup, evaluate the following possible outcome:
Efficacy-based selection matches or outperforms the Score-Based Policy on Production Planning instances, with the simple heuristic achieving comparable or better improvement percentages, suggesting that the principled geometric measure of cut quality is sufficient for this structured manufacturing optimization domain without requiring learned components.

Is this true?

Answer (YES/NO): YES